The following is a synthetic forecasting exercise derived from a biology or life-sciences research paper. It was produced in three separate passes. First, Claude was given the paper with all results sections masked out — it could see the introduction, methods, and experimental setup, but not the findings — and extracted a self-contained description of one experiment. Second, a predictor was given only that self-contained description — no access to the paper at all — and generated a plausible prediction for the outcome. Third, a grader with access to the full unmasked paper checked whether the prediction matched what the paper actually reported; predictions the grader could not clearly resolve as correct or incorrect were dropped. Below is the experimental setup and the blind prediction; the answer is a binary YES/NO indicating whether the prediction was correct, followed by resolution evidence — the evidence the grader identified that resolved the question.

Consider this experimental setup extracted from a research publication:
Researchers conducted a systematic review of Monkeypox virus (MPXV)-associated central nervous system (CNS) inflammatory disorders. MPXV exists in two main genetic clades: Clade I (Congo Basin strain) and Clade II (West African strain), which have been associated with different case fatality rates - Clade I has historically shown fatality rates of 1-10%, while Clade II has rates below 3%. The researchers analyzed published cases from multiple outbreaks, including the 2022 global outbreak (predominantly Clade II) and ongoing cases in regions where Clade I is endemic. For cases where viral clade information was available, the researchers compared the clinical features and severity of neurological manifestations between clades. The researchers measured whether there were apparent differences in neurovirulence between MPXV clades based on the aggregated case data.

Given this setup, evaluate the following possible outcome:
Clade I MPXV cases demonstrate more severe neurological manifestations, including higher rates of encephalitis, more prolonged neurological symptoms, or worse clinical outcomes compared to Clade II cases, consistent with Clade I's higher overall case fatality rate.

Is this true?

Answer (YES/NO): YES